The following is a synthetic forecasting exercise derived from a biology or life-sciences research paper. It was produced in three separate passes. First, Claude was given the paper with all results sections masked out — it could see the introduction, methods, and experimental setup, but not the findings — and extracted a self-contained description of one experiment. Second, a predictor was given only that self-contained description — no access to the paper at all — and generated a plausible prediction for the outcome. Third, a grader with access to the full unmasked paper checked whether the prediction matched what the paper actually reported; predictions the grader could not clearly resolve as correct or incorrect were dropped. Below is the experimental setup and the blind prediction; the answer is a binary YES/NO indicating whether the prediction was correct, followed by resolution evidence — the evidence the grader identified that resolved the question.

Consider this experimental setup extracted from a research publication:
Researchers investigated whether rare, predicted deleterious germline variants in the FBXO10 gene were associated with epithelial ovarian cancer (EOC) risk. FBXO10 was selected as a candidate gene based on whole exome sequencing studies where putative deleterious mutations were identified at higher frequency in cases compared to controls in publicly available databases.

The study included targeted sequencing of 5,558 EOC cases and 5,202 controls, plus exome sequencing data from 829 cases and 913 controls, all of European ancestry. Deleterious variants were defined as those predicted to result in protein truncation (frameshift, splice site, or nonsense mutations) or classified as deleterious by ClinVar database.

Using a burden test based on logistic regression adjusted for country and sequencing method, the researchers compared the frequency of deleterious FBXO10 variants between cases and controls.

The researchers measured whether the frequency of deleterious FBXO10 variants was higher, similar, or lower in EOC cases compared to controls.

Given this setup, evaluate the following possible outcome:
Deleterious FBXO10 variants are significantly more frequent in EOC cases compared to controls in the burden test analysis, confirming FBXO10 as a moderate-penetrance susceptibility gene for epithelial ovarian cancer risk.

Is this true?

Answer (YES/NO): NO